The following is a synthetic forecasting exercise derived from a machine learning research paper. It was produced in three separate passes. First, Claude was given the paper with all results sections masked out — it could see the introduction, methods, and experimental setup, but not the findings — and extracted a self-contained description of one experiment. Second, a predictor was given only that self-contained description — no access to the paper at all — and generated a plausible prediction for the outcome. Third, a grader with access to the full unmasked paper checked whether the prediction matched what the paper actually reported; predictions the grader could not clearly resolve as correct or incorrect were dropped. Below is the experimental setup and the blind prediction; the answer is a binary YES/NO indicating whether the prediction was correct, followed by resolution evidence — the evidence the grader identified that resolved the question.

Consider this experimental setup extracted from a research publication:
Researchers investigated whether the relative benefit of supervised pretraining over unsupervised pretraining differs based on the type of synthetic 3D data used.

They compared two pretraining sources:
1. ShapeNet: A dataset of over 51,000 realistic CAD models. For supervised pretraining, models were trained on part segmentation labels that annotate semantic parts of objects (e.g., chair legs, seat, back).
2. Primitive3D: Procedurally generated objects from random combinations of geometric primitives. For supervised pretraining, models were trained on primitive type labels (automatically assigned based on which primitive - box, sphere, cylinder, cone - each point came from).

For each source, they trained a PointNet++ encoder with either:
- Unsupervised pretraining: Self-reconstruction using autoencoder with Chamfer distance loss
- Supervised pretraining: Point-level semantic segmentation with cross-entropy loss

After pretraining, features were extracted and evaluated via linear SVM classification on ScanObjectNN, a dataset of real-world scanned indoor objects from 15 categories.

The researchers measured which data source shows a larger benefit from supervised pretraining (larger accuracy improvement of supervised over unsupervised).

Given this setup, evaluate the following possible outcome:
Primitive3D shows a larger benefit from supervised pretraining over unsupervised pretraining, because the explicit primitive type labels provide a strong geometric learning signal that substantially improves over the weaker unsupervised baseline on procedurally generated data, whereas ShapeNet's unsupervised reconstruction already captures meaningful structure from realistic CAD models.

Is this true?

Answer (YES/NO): YES